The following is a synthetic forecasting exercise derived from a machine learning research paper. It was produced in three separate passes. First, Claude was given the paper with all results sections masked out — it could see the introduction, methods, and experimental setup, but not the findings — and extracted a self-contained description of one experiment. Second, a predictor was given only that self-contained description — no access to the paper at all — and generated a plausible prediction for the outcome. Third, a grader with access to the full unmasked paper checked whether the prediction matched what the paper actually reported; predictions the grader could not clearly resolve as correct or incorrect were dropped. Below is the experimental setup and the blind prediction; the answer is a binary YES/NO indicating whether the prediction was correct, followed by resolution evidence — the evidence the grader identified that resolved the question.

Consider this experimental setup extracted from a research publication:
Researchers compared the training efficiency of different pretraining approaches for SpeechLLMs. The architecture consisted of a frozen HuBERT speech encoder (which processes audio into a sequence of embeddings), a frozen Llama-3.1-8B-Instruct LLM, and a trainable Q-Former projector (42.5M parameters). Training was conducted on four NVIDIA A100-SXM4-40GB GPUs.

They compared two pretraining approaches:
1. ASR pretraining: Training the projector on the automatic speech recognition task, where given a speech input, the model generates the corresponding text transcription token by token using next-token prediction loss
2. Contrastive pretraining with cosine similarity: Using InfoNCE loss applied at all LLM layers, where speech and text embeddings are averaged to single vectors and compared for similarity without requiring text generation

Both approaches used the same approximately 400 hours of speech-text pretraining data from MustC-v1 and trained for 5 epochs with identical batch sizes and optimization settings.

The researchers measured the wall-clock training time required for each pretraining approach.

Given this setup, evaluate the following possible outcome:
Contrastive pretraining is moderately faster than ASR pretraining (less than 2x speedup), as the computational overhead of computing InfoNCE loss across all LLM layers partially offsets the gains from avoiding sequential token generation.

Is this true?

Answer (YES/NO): YES